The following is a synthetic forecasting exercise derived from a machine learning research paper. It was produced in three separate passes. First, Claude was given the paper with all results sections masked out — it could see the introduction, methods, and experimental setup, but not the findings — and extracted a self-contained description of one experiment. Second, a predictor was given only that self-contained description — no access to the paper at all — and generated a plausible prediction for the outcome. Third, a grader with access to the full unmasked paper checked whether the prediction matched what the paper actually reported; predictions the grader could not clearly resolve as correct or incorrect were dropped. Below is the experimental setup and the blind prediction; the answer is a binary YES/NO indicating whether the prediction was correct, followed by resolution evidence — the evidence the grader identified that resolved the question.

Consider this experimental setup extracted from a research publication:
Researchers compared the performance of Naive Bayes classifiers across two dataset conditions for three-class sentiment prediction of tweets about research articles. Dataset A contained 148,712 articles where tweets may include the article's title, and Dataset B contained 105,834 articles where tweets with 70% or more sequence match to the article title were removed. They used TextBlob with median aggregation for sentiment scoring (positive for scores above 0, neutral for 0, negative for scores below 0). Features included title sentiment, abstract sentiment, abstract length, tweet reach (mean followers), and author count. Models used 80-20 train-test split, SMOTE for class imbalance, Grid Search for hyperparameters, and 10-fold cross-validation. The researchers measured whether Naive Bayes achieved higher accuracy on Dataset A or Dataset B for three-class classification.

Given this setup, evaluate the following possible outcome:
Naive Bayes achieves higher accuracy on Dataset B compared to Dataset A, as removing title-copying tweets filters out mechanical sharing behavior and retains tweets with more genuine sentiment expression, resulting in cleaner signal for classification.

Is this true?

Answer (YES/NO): YES